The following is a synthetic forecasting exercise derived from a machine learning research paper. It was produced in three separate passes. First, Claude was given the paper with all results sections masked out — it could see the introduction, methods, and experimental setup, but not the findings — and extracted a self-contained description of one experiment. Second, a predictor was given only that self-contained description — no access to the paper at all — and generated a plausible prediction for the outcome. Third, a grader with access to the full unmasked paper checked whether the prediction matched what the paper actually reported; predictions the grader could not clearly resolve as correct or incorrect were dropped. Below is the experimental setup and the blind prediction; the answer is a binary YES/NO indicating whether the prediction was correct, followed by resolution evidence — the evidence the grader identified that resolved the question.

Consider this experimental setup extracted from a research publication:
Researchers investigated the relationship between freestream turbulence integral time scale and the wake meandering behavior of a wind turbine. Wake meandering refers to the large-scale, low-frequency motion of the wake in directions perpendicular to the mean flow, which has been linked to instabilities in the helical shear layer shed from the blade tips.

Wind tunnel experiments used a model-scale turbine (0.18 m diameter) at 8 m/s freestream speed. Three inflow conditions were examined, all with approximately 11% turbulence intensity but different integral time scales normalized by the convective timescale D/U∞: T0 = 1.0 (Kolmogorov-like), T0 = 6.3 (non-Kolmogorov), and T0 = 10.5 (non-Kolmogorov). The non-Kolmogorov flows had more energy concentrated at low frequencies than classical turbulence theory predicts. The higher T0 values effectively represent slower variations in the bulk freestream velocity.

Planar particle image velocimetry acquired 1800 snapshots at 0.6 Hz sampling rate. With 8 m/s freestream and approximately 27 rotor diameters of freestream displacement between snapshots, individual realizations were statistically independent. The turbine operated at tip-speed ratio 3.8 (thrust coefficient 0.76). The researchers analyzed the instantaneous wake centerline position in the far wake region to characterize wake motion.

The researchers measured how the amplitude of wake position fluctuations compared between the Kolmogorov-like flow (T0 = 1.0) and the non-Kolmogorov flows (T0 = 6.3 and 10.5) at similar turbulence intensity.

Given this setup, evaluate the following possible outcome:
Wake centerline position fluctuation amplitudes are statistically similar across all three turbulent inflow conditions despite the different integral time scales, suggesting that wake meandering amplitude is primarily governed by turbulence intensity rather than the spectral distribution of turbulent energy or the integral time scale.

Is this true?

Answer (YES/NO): NO